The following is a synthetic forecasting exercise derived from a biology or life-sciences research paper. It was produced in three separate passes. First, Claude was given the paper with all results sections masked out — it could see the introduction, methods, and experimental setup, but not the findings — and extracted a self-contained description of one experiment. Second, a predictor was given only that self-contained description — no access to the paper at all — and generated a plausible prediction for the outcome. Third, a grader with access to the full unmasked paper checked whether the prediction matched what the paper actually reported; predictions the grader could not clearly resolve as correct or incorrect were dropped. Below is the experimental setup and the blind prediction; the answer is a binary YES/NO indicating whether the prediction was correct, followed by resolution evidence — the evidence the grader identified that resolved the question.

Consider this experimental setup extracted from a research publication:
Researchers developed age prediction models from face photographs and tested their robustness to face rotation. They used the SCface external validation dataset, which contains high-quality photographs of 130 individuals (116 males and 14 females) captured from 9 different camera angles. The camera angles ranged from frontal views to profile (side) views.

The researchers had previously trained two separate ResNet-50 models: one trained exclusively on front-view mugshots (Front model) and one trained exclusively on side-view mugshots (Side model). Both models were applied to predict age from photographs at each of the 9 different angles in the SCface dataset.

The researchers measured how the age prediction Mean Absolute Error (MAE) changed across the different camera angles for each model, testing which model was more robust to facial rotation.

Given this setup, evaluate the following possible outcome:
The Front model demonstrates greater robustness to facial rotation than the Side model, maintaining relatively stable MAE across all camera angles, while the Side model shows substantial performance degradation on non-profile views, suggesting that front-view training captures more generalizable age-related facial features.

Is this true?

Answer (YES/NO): NO